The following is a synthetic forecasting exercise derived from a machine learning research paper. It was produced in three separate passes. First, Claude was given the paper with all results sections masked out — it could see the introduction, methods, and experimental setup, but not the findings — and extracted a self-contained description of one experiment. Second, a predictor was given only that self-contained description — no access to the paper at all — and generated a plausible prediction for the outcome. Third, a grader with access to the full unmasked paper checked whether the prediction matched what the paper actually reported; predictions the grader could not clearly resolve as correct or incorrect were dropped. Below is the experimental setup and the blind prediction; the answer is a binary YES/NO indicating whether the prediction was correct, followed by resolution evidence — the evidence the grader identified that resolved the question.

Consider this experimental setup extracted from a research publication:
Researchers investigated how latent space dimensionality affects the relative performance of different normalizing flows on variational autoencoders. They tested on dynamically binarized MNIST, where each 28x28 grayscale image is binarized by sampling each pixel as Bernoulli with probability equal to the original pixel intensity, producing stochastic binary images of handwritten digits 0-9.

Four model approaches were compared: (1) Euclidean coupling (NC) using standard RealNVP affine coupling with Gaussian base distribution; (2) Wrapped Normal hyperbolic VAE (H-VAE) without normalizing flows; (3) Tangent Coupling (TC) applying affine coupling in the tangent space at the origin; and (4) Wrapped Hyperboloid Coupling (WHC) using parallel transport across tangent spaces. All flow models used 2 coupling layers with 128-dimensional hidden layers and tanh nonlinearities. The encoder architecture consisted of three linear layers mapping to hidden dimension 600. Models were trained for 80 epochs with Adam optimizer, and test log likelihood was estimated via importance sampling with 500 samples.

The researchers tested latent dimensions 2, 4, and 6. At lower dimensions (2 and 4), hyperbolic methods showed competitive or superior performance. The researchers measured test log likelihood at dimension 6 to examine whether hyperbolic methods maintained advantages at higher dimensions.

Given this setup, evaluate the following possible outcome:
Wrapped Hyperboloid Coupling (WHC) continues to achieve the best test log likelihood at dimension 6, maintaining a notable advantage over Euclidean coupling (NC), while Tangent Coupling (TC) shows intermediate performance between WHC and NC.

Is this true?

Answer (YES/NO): NO